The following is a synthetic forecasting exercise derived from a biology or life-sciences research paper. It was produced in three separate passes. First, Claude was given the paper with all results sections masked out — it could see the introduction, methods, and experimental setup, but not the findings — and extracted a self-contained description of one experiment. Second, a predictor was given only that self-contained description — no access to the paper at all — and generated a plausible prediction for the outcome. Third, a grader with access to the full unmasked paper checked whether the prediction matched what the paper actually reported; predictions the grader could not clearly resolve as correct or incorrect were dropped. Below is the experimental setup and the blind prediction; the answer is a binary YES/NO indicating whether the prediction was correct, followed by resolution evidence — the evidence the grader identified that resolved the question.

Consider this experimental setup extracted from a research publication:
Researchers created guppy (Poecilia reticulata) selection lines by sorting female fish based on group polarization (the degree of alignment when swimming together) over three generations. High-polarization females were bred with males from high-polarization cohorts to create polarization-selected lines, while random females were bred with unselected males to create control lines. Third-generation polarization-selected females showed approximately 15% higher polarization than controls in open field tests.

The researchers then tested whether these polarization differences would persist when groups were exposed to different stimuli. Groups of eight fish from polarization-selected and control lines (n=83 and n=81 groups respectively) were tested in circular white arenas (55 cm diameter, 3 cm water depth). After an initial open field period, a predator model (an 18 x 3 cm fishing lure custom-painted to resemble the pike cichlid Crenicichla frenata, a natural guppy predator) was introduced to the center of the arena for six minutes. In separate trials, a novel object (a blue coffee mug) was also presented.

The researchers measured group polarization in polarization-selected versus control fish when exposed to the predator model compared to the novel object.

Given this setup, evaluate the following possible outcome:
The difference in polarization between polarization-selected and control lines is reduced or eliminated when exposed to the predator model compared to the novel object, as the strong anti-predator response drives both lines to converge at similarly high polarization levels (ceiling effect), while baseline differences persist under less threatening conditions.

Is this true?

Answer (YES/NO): NO